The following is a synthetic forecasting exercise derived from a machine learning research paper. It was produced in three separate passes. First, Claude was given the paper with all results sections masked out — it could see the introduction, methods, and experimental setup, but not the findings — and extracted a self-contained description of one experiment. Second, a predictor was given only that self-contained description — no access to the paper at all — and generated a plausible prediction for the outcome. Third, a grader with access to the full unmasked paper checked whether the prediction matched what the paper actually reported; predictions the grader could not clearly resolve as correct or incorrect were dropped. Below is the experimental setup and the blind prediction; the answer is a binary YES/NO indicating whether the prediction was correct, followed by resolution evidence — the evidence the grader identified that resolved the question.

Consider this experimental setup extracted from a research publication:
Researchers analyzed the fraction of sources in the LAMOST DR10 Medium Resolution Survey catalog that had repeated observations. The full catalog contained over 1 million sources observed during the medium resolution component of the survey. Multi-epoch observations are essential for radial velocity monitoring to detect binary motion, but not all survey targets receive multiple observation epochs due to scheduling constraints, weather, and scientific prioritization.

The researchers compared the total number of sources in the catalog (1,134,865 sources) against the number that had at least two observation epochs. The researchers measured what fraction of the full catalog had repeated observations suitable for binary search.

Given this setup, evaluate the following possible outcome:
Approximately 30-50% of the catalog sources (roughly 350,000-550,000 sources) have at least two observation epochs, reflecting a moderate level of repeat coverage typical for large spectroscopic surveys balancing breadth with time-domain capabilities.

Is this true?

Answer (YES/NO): NO